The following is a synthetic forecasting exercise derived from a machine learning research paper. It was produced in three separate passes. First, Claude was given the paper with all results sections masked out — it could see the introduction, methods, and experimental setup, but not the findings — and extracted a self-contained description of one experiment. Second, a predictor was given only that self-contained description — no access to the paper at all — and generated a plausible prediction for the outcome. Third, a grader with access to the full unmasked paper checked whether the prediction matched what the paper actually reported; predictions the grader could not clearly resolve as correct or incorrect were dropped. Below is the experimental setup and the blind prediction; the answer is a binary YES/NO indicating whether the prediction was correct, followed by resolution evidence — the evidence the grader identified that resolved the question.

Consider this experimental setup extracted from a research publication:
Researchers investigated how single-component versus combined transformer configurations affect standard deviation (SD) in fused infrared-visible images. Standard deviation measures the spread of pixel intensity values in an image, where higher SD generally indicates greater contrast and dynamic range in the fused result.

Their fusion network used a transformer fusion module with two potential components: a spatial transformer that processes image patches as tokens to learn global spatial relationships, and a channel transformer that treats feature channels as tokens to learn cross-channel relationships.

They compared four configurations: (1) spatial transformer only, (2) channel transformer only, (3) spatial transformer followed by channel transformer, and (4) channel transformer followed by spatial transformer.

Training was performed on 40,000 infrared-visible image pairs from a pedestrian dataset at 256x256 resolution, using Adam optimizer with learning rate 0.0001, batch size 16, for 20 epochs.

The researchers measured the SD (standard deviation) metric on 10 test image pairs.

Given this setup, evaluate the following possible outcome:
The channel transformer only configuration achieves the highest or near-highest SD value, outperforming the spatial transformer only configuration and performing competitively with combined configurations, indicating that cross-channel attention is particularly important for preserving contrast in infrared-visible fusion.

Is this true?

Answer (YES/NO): NO